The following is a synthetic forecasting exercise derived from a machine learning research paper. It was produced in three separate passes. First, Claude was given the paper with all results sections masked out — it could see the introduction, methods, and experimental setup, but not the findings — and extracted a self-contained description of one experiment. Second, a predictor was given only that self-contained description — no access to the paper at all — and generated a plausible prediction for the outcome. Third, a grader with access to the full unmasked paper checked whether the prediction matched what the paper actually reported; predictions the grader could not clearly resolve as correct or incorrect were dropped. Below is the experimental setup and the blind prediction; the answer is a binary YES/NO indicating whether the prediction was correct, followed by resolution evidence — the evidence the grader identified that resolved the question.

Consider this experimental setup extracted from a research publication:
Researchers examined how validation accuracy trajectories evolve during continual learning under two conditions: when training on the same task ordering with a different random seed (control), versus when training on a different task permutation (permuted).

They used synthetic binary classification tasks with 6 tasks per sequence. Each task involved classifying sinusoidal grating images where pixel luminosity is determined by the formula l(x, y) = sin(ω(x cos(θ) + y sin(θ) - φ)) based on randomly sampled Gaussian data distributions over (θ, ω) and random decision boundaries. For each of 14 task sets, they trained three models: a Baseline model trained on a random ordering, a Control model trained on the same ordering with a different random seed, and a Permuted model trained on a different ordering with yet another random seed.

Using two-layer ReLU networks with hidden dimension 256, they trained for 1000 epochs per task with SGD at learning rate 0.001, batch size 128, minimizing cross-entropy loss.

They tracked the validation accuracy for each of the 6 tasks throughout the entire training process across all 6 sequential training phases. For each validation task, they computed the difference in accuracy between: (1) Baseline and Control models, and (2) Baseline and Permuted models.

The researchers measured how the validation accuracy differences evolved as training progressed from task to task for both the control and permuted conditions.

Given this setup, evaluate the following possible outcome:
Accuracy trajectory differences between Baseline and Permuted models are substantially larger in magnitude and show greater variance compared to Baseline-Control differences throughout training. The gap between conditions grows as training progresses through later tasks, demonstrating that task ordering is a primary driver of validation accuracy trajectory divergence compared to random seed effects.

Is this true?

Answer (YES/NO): NO